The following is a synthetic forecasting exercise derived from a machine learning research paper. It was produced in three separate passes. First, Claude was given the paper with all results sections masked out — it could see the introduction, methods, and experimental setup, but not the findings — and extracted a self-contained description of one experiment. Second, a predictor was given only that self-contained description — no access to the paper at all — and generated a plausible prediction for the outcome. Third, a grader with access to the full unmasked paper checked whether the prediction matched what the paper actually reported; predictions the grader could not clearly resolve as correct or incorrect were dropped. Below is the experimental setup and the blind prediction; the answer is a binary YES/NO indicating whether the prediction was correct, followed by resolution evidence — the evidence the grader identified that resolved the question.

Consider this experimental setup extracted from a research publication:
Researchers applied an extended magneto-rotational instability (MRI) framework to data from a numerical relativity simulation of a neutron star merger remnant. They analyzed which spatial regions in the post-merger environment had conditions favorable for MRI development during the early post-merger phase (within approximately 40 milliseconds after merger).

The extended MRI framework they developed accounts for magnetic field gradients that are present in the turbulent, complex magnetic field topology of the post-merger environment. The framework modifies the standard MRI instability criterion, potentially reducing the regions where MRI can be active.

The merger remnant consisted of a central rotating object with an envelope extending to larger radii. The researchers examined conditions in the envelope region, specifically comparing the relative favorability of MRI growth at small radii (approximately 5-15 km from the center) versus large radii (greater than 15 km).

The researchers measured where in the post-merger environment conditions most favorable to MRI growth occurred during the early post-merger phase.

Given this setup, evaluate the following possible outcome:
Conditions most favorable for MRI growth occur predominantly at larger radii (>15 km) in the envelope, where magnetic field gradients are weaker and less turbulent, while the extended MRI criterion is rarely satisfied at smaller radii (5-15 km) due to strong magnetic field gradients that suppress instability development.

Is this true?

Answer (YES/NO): NO